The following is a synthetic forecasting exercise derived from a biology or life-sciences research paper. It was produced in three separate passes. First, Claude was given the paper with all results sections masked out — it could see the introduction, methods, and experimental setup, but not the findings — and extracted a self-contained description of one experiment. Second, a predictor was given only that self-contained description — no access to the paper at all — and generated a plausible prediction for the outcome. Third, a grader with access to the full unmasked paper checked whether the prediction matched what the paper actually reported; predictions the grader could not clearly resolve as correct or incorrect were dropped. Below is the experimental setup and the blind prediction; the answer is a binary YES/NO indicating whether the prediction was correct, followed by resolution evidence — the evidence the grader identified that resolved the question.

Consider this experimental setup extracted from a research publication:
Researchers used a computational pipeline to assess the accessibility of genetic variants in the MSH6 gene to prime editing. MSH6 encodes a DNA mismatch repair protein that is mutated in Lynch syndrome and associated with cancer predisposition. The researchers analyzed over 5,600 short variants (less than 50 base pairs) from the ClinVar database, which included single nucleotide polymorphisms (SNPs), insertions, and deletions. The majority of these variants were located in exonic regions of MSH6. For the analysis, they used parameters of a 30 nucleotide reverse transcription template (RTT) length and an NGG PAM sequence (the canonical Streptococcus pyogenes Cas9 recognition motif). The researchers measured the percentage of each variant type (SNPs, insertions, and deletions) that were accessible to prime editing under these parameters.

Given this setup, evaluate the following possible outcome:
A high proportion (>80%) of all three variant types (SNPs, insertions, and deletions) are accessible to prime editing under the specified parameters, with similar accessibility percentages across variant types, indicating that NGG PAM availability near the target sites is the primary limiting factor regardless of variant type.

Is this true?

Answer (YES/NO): NO